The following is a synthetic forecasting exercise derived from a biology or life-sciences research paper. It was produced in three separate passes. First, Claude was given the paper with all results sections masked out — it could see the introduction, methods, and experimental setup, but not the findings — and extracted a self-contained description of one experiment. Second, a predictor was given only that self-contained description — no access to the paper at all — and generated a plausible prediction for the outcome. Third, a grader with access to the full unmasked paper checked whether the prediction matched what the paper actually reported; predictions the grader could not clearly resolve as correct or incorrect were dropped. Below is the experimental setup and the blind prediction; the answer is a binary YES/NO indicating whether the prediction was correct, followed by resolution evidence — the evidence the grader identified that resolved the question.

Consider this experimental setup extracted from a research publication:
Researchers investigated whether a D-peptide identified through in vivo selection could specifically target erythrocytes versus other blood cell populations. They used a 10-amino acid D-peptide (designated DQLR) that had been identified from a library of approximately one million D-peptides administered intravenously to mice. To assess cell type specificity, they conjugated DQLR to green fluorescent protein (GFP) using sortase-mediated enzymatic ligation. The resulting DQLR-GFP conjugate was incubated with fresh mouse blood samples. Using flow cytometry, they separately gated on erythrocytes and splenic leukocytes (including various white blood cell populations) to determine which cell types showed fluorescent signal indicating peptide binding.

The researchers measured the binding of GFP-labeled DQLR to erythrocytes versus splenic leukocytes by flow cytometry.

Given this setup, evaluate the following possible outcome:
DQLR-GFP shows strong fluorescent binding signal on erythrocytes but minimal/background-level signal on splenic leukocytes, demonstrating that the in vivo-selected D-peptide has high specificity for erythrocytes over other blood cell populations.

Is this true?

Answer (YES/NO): YES